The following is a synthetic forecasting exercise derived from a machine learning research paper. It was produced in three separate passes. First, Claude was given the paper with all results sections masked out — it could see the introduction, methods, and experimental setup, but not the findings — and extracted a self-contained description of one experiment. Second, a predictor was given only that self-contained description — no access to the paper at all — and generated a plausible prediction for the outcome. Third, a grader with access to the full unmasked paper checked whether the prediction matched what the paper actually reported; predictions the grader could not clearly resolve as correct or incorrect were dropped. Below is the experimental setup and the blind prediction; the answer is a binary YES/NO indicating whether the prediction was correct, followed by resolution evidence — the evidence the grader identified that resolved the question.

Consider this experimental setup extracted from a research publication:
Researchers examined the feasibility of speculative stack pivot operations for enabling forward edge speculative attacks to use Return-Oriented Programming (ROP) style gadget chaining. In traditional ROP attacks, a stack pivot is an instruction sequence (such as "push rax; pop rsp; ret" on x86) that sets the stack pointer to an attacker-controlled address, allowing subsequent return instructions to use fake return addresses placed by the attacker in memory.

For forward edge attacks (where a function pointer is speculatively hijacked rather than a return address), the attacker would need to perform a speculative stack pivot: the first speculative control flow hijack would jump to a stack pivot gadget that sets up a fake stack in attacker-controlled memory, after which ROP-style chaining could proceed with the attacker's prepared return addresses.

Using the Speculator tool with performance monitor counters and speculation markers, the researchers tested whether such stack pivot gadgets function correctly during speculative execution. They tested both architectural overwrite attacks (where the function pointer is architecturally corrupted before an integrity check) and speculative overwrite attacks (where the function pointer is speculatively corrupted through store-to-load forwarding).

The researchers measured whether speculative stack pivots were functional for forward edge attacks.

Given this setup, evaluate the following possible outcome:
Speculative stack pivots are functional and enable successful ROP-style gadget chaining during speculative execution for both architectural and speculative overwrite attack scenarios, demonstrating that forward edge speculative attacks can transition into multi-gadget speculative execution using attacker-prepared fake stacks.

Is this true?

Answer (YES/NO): YES